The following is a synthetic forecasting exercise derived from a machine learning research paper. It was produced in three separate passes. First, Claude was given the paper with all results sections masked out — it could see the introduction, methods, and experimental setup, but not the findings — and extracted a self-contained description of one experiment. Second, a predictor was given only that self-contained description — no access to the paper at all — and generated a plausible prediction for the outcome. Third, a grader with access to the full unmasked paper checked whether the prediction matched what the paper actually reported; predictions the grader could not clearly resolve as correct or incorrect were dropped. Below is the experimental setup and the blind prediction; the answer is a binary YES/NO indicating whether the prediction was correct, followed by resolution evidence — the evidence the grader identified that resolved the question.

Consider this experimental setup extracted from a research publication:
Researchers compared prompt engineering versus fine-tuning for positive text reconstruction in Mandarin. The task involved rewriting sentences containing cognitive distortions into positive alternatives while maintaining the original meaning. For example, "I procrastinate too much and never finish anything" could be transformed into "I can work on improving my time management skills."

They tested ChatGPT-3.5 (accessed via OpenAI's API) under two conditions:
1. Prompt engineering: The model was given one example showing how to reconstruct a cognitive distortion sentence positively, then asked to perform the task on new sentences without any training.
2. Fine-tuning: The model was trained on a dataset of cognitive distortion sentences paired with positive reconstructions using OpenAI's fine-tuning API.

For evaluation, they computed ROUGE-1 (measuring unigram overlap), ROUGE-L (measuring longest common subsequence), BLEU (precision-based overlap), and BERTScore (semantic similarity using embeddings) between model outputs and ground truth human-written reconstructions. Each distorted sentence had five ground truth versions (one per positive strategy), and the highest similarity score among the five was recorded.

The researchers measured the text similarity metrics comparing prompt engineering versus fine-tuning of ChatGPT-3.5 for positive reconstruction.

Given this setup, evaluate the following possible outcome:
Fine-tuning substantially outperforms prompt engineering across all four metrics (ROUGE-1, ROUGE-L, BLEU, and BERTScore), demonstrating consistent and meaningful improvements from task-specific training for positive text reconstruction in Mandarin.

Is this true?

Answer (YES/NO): NO